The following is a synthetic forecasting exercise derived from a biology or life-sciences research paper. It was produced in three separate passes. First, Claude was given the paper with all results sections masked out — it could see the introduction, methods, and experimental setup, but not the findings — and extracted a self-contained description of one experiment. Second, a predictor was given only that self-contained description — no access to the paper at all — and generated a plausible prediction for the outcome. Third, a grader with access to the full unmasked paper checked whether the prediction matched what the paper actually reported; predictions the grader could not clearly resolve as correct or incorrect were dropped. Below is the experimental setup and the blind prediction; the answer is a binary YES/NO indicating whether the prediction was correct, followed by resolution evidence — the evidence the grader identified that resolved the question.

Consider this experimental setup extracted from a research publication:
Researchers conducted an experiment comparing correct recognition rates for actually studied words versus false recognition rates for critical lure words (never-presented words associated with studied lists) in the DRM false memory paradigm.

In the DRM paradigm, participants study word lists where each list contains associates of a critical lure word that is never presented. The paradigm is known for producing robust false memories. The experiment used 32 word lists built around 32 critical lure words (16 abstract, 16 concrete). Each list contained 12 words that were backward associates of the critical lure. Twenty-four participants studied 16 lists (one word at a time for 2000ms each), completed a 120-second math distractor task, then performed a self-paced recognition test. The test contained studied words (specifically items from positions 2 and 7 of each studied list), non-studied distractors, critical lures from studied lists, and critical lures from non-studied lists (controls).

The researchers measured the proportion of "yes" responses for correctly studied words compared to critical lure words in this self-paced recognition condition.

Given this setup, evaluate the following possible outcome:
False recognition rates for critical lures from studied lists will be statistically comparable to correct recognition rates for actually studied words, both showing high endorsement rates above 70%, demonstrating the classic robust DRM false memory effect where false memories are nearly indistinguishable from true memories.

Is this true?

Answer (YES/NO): NO